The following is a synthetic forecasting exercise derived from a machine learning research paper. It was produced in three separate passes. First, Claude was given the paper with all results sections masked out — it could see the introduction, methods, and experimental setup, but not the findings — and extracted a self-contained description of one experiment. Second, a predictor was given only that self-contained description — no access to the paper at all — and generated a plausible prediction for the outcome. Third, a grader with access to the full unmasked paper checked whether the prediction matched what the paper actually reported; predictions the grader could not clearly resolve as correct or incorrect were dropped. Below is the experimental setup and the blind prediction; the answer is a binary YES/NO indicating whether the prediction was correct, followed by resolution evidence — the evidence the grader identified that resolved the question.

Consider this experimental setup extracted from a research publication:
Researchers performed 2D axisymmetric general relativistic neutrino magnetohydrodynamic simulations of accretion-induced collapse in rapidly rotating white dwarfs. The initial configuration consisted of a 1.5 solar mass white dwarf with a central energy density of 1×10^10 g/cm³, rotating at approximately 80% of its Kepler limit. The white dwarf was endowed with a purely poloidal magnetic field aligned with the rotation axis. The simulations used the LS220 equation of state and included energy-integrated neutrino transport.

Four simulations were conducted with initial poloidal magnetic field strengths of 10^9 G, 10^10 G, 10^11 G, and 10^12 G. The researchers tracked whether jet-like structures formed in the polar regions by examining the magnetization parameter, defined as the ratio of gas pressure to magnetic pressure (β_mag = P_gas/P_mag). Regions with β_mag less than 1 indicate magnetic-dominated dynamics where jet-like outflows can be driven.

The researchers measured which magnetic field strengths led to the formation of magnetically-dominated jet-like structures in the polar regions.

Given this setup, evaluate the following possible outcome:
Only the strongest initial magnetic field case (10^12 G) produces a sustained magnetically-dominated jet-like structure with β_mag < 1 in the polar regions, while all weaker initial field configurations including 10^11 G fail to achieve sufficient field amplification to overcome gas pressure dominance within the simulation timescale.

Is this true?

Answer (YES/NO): NO